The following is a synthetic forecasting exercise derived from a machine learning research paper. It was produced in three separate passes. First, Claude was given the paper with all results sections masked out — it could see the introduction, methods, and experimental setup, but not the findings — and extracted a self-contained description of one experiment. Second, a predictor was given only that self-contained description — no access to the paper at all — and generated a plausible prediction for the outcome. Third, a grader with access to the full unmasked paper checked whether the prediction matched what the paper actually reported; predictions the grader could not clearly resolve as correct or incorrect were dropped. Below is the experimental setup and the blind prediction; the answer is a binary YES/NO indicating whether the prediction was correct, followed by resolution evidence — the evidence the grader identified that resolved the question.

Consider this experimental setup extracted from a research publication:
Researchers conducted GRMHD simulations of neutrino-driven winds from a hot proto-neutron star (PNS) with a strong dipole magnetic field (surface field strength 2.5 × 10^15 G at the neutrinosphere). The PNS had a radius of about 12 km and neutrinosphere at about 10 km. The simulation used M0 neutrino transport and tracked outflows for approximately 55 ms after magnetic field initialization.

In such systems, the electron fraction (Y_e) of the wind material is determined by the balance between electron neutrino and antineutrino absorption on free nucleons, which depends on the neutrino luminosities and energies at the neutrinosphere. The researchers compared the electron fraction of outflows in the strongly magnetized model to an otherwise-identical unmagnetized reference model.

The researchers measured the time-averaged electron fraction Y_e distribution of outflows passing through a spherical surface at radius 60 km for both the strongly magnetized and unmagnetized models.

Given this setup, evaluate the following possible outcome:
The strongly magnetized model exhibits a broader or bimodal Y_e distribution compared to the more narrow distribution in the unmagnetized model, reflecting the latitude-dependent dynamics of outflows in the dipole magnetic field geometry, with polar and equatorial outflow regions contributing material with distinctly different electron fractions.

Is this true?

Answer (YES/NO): NO